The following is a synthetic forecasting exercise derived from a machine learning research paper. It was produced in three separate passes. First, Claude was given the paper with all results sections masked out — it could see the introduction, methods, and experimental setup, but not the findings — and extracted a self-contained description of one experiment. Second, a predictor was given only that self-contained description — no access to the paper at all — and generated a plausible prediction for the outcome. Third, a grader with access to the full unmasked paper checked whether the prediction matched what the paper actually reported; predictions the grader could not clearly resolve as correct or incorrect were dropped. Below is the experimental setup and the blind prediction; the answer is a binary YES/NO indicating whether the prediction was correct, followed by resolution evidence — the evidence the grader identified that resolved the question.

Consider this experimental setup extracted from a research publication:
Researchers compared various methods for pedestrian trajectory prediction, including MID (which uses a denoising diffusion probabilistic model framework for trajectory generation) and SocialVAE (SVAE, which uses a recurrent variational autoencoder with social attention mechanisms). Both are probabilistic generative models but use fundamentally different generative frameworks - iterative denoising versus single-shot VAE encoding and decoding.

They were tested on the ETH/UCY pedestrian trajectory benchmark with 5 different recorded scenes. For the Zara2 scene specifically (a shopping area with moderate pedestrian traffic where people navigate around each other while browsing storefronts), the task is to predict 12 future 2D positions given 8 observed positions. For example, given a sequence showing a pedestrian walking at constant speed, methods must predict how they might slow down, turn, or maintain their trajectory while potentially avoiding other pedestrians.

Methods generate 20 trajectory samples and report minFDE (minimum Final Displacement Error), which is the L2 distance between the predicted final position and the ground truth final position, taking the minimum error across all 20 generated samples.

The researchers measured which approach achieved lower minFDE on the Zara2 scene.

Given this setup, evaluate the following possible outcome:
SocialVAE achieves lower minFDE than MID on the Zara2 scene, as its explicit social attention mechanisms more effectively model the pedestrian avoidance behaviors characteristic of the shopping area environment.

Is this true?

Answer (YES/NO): YES